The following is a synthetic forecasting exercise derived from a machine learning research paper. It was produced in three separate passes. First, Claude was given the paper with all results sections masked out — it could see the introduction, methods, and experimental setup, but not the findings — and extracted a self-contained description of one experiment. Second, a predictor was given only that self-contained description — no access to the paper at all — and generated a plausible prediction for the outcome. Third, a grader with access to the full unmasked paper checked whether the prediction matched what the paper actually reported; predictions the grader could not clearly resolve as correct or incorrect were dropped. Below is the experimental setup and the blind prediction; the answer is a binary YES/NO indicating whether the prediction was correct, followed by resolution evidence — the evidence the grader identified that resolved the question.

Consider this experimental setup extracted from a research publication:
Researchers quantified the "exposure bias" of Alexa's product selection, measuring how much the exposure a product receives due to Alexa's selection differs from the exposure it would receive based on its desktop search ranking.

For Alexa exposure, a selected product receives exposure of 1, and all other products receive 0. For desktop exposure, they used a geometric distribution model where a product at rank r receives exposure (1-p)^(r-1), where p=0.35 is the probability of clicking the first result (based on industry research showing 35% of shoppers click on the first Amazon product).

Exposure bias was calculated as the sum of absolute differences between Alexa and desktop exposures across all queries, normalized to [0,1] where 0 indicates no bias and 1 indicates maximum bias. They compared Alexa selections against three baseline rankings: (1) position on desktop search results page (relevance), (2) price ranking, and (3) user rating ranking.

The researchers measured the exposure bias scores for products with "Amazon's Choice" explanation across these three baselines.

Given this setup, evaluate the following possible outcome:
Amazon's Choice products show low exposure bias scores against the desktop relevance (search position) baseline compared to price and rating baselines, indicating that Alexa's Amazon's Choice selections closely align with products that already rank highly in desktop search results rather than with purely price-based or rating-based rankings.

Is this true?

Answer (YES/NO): YES